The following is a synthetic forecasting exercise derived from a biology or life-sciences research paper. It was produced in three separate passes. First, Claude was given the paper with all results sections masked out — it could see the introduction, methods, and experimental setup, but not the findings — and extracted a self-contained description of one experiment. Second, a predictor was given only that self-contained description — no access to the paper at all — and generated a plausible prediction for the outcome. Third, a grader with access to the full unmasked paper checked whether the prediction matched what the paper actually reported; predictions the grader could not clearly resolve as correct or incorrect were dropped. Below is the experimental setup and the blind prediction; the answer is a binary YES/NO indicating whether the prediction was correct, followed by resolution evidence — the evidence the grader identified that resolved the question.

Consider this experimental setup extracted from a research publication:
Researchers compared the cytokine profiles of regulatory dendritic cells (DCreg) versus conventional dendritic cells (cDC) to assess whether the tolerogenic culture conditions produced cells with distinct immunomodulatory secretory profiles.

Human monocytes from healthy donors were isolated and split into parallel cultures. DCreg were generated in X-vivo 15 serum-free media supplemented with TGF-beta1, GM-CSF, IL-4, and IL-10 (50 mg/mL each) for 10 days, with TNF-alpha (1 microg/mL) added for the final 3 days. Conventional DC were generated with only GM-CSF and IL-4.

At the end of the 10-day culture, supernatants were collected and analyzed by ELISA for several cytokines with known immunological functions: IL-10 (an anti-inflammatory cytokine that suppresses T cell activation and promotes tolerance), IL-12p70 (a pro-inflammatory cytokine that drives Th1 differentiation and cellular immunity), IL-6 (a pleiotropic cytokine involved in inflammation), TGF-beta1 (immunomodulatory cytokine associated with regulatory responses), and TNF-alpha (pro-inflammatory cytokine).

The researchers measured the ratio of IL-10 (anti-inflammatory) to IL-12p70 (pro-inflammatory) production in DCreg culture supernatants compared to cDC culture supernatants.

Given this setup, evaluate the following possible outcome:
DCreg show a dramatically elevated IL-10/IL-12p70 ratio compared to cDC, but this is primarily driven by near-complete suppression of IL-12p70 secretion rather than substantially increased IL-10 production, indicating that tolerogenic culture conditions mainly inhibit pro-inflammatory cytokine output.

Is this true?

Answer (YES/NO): NO